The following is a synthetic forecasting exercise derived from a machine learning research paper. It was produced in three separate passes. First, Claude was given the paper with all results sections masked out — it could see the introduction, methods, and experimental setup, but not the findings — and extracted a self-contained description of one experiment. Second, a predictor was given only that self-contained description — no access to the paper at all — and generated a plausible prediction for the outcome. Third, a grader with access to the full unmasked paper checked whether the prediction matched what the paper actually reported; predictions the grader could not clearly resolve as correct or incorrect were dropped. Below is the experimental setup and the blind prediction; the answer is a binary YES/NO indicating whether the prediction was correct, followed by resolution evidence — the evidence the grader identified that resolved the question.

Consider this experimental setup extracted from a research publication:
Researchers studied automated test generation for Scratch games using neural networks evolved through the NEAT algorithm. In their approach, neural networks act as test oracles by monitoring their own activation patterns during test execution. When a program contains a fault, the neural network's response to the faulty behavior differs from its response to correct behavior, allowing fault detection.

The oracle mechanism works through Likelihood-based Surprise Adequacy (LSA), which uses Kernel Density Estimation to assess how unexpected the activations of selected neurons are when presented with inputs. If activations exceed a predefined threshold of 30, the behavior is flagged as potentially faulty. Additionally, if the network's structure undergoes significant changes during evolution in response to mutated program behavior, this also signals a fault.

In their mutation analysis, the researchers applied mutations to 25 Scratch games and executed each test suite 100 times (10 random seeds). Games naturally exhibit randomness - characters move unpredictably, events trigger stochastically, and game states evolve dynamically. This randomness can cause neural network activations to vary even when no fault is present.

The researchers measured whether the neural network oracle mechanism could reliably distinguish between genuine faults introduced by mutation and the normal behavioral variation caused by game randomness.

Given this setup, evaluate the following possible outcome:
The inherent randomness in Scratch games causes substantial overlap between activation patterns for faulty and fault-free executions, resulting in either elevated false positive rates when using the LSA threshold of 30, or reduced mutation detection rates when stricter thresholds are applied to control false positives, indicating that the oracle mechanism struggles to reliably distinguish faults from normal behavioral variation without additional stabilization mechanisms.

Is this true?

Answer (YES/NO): YES